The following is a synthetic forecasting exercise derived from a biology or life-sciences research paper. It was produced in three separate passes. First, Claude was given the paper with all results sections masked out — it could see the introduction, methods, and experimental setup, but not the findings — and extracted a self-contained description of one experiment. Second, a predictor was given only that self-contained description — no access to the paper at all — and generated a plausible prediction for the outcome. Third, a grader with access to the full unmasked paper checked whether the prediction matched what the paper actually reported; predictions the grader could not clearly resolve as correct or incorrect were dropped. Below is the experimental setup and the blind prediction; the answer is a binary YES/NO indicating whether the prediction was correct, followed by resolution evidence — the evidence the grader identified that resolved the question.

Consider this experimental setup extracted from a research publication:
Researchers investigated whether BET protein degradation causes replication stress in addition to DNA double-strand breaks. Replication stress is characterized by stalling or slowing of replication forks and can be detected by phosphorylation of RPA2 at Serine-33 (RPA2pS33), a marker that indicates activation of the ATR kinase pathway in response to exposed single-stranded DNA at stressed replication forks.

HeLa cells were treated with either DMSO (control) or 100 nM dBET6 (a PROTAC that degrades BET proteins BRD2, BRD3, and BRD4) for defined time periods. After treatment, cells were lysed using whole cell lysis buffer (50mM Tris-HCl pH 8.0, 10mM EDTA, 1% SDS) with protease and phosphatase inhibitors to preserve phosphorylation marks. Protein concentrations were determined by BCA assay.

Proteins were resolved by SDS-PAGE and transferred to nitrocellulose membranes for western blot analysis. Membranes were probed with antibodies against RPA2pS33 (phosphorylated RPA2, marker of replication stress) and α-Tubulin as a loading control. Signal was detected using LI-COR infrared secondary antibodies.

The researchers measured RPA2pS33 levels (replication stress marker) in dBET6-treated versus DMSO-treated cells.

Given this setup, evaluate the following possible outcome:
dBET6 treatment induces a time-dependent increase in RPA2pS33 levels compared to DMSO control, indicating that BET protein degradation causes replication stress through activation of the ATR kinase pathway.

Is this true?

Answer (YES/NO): NO